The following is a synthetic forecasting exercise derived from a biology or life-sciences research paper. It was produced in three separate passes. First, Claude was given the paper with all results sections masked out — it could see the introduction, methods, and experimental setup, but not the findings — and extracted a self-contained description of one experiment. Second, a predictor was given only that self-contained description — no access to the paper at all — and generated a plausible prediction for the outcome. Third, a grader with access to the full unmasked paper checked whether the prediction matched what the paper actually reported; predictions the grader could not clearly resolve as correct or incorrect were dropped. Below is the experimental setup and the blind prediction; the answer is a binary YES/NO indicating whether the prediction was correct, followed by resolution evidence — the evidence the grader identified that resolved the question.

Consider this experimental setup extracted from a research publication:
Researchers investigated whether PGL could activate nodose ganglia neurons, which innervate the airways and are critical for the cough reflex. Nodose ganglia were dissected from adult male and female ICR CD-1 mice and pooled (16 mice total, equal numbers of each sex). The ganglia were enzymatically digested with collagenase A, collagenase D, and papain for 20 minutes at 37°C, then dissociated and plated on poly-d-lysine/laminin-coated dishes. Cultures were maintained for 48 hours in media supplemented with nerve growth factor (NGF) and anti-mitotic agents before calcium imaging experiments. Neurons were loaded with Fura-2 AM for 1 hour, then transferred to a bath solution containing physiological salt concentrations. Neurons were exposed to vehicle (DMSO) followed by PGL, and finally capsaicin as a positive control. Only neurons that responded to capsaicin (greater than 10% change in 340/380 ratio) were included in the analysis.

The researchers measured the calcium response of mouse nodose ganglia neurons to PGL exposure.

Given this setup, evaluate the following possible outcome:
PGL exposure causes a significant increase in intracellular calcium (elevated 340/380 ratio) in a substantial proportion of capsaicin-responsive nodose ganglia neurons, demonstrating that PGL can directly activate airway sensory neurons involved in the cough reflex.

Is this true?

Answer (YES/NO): YES